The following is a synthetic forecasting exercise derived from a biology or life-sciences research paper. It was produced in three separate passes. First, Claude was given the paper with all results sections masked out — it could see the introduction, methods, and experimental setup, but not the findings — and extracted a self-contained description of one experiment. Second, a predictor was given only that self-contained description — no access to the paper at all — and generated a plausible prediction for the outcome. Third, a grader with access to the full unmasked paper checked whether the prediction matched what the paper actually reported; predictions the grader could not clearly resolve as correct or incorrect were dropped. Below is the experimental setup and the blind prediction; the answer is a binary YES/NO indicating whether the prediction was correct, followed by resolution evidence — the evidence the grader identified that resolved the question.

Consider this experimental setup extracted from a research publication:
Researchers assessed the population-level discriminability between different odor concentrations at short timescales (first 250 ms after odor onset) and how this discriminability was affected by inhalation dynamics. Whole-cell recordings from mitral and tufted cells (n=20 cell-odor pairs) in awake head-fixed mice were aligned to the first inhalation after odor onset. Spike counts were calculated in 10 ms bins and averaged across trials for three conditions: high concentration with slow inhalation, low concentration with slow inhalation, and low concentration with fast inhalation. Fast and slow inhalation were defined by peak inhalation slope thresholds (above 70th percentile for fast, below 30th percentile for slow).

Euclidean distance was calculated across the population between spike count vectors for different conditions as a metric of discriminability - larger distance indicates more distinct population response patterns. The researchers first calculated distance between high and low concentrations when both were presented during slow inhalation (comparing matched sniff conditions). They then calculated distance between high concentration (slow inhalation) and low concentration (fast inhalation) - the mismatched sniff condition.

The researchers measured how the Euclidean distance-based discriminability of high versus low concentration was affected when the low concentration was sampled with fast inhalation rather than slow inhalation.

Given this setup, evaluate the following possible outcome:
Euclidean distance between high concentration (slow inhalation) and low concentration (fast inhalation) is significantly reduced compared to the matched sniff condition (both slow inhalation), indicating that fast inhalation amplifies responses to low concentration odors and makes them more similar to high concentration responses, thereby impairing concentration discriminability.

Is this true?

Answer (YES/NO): YES